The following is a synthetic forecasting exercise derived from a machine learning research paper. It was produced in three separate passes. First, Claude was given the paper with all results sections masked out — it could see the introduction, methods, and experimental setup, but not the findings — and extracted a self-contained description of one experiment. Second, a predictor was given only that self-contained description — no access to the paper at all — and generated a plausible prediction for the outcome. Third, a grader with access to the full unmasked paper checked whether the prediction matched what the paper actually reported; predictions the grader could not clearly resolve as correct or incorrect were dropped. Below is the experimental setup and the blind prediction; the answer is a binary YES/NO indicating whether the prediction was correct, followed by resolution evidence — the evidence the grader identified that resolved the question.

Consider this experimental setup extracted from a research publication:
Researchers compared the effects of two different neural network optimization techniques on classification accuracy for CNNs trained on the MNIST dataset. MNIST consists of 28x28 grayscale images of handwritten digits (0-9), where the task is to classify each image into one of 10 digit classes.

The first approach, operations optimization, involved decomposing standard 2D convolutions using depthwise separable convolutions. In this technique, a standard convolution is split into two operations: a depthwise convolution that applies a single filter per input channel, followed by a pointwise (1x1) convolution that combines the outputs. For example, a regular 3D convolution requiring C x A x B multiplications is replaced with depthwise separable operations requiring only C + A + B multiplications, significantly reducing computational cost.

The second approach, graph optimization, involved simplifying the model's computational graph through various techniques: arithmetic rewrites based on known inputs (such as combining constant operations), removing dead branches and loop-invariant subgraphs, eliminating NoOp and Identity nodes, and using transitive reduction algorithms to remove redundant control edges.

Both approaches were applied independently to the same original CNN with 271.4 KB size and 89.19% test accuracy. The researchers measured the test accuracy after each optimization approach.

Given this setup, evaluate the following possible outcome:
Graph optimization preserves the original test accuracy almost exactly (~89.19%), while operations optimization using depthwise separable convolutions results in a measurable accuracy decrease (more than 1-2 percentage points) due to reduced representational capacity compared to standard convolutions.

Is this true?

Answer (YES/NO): YES